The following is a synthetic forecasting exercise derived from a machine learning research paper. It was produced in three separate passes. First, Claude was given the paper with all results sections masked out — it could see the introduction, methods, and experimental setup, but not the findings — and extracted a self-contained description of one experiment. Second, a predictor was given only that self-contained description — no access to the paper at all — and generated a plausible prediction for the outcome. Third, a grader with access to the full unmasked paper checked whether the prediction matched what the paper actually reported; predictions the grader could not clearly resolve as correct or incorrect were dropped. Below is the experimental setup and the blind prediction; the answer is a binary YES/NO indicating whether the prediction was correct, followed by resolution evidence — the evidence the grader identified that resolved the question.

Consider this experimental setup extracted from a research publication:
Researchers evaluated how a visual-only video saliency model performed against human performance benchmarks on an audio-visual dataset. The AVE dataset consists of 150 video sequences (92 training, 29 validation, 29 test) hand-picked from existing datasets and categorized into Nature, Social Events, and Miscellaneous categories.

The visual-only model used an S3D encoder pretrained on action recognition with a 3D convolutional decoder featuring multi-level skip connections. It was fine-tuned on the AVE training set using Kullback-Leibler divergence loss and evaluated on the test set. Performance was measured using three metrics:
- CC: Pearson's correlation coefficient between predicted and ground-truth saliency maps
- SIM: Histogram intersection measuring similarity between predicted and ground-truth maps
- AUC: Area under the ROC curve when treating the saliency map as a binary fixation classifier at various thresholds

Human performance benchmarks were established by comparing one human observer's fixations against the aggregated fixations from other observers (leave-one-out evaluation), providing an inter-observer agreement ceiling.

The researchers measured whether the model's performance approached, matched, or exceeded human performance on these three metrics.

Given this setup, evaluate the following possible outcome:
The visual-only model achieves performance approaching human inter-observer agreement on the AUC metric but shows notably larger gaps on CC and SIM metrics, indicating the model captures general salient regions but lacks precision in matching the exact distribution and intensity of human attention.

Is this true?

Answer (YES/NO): NO